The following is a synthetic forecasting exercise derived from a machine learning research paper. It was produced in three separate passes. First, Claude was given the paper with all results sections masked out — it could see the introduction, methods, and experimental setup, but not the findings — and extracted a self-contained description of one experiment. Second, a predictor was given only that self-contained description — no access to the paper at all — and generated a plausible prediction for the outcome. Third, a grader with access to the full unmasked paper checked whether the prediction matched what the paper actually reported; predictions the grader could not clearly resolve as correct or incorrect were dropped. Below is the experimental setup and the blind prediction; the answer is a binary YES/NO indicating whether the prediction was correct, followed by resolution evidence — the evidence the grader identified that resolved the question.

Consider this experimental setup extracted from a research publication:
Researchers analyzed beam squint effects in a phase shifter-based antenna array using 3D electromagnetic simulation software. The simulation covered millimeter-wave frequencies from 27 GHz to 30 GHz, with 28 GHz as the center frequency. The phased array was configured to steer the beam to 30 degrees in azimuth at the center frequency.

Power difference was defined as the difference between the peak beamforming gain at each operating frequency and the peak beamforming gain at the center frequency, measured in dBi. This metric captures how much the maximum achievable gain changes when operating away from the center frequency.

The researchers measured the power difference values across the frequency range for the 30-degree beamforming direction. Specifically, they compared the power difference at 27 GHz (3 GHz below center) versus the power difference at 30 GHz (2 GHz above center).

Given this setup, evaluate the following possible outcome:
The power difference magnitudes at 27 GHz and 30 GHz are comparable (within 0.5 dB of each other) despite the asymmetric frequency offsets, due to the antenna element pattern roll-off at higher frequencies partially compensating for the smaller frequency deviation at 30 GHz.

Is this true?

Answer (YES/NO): NO